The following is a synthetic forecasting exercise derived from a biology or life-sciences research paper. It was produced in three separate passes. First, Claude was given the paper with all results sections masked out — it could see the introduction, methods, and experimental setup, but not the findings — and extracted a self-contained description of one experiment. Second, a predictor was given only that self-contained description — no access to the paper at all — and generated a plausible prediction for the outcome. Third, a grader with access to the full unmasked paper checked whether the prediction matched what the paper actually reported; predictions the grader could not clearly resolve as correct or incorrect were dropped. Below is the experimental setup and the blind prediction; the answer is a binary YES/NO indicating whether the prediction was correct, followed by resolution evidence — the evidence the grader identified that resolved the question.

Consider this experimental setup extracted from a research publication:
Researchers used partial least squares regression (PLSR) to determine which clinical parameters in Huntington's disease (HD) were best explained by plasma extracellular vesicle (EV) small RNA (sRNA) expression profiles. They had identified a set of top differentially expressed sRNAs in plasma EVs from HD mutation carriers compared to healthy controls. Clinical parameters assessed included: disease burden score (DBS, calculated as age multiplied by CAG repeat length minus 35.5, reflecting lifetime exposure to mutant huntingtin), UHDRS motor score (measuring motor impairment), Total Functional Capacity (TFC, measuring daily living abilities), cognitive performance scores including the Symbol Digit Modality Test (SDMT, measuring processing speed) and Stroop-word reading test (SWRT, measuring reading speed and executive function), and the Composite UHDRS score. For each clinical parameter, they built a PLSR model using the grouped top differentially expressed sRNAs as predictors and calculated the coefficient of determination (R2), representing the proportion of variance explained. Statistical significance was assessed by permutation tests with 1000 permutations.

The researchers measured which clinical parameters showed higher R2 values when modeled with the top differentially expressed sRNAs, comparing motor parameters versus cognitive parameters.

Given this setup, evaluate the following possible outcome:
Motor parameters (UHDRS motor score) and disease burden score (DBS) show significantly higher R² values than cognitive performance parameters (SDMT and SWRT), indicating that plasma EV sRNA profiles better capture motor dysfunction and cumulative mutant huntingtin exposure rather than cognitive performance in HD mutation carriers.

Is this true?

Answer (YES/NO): NO